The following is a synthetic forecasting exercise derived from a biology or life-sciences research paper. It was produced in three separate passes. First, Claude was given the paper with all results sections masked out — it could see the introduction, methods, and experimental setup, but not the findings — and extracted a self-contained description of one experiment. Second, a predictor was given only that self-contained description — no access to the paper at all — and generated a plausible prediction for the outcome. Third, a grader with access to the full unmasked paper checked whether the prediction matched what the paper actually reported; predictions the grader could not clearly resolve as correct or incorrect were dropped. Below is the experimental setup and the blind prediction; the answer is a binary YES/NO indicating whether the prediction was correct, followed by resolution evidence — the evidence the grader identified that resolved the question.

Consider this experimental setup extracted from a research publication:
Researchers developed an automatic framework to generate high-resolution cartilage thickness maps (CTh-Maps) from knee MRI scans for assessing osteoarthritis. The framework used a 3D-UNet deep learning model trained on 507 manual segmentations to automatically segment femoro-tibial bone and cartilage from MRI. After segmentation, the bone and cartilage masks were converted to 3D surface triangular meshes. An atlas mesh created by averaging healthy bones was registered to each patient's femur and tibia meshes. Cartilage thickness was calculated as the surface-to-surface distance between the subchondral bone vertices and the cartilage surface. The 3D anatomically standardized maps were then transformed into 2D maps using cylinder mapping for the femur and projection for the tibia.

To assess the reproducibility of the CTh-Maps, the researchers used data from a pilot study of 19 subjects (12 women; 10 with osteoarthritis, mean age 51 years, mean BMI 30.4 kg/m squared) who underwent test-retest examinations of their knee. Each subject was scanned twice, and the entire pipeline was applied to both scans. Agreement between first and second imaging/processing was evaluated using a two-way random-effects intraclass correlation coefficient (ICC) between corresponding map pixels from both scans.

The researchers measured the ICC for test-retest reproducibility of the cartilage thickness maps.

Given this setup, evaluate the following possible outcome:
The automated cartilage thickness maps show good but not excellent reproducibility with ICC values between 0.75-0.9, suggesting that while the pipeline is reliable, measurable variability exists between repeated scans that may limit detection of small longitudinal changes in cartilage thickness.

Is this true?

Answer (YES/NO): NO